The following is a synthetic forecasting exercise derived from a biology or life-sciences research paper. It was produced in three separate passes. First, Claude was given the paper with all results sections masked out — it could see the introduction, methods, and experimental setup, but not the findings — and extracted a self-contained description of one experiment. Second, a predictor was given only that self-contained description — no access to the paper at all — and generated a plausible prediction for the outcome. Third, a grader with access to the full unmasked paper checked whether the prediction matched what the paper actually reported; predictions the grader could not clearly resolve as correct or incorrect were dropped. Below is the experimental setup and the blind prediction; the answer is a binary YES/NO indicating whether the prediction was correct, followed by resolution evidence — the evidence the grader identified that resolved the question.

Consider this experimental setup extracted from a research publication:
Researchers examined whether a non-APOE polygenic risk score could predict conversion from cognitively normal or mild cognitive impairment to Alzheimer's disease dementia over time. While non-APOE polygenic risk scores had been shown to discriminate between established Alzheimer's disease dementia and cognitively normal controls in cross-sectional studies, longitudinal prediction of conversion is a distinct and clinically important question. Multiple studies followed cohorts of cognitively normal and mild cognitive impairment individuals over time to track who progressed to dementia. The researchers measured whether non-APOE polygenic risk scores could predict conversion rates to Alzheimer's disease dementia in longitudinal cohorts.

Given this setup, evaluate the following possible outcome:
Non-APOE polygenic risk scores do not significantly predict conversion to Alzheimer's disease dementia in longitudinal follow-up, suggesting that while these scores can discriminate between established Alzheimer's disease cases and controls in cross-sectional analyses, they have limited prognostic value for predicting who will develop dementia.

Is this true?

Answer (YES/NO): NO